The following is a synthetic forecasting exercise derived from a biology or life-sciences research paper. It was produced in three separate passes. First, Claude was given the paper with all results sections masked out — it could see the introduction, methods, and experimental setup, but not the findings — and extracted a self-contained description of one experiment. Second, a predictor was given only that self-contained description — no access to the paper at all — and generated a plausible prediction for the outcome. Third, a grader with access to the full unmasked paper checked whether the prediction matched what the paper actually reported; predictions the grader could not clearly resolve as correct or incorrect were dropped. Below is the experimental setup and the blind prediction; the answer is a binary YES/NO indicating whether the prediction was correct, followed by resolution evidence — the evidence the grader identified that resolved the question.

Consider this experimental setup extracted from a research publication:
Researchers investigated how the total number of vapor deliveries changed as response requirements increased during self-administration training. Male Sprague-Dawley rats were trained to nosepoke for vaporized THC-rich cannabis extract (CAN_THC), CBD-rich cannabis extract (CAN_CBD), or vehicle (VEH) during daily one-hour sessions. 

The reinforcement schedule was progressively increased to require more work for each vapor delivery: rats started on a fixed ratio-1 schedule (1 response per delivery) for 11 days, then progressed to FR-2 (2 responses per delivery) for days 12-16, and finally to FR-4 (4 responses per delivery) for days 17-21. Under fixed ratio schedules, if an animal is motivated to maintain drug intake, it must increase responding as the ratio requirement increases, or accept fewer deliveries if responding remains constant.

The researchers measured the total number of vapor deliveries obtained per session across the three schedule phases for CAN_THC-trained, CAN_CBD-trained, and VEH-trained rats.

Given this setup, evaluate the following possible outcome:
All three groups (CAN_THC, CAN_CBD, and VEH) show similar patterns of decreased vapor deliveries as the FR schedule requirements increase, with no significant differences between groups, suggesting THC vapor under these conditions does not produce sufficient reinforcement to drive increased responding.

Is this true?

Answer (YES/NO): NO